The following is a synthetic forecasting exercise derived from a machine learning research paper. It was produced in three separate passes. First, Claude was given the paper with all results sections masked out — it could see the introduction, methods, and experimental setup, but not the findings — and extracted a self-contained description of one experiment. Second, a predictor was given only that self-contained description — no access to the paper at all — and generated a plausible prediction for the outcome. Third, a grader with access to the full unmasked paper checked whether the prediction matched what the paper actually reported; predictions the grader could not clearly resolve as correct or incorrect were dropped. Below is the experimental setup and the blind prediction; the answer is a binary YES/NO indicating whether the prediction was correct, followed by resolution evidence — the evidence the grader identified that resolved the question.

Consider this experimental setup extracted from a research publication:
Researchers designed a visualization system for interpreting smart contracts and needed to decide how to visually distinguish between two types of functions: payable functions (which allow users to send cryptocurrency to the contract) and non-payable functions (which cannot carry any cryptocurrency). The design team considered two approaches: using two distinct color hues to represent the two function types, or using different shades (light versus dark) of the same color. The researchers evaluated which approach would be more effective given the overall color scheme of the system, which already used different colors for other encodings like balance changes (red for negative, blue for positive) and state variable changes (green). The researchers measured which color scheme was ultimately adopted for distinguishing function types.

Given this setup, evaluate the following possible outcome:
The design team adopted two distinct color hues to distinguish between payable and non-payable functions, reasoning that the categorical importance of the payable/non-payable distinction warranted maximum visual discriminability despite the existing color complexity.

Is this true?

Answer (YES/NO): NO